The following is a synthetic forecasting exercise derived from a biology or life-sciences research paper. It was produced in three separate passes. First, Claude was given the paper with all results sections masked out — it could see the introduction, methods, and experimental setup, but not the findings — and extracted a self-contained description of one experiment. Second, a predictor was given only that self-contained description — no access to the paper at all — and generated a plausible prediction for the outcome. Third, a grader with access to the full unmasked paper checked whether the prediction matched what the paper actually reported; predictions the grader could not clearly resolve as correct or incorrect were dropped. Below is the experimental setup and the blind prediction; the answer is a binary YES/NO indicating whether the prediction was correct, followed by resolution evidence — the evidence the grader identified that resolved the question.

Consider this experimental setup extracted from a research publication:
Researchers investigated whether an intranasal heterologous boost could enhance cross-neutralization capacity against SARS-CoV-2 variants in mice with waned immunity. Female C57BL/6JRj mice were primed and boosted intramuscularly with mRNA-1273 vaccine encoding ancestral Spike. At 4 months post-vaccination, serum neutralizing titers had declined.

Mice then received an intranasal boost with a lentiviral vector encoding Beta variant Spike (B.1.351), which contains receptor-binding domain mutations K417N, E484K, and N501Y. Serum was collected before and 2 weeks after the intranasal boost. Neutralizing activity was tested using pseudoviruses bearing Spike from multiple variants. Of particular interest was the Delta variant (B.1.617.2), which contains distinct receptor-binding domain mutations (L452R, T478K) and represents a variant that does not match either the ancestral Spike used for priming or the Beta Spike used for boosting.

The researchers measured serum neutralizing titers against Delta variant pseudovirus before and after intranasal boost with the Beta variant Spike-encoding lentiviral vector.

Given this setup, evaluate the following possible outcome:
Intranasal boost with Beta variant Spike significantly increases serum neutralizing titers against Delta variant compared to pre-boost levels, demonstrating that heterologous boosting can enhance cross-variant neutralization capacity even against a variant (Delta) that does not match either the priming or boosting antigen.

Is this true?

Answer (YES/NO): YES